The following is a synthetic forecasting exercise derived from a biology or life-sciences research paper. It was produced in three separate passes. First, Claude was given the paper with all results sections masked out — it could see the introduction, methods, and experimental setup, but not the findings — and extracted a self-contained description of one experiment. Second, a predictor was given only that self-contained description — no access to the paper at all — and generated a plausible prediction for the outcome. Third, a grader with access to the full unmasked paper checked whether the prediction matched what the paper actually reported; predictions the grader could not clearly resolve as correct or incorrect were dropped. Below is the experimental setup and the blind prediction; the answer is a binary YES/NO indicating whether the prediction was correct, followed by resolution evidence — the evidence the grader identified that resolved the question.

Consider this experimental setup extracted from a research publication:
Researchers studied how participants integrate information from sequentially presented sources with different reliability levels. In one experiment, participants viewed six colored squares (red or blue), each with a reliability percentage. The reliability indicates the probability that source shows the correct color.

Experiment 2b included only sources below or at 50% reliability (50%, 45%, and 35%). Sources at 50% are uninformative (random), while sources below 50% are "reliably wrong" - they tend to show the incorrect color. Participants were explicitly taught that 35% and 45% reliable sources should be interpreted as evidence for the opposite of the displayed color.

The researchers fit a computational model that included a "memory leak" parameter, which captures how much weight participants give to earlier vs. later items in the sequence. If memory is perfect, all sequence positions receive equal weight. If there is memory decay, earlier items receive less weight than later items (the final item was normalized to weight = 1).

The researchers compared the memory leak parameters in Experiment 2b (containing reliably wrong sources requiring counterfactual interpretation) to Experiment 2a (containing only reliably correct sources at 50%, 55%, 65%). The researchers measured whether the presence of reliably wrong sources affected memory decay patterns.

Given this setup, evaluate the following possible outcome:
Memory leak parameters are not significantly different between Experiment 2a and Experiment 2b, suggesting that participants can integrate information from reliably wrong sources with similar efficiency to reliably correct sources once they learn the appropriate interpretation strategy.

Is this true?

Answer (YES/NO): NO